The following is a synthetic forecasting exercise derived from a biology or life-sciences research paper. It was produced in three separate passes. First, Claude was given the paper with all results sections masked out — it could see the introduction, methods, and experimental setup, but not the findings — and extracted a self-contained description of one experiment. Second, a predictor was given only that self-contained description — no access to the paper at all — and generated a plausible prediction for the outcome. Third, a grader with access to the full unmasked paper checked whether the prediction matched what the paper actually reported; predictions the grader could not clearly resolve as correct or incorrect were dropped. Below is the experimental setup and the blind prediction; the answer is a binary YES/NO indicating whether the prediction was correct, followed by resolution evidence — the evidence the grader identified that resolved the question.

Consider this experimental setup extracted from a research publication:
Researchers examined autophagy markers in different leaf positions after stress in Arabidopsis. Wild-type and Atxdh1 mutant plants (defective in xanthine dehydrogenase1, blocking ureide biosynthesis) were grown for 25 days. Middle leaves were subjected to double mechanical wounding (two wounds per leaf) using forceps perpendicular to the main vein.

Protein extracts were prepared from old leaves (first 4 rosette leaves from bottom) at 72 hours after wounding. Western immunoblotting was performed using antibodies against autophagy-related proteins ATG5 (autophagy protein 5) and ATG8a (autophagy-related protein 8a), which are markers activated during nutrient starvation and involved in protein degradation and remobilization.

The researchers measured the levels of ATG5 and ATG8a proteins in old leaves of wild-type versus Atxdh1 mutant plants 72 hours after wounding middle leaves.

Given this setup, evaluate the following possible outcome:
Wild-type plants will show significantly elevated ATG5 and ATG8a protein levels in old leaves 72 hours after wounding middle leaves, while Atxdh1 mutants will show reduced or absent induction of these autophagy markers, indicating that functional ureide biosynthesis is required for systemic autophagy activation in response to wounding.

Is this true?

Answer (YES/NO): NO